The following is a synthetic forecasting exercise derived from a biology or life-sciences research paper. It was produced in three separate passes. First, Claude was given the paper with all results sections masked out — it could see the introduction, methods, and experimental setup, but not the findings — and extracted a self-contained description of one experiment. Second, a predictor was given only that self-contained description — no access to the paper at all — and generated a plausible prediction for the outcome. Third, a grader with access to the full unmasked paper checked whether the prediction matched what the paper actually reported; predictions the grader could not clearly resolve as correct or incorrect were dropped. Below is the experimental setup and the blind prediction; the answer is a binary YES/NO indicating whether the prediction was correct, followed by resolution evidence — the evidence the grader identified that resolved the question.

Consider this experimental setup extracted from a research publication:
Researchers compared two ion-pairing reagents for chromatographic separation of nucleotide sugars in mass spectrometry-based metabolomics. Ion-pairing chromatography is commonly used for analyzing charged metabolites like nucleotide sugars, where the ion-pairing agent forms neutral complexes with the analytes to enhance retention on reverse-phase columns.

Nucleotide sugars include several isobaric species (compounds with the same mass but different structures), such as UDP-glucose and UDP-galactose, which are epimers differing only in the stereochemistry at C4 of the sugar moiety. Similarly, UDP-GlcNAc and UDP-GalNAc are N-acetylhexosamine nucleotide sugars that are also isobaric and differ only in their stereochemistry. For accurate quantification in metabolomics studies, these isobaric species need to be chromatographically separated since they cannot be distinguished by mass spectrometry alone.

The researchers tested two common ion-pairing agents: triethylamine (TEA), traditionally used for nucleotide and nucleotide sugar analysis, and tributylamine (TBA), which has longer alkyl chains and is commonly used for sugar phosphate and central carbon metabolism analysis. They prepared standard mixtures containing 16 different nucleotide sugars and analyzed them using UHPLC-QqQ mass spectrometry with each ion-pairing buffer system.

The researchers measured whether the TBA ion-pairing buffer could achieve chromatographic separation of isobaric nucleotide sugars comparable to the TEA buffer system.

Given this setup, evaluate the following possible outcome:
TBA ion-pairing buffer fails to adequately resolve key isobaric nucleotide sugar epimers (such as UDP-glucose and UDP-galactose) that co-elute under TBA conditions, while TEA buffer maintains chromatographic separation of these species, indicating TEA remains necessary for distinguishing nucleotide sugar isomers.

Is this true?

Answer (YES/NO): YES